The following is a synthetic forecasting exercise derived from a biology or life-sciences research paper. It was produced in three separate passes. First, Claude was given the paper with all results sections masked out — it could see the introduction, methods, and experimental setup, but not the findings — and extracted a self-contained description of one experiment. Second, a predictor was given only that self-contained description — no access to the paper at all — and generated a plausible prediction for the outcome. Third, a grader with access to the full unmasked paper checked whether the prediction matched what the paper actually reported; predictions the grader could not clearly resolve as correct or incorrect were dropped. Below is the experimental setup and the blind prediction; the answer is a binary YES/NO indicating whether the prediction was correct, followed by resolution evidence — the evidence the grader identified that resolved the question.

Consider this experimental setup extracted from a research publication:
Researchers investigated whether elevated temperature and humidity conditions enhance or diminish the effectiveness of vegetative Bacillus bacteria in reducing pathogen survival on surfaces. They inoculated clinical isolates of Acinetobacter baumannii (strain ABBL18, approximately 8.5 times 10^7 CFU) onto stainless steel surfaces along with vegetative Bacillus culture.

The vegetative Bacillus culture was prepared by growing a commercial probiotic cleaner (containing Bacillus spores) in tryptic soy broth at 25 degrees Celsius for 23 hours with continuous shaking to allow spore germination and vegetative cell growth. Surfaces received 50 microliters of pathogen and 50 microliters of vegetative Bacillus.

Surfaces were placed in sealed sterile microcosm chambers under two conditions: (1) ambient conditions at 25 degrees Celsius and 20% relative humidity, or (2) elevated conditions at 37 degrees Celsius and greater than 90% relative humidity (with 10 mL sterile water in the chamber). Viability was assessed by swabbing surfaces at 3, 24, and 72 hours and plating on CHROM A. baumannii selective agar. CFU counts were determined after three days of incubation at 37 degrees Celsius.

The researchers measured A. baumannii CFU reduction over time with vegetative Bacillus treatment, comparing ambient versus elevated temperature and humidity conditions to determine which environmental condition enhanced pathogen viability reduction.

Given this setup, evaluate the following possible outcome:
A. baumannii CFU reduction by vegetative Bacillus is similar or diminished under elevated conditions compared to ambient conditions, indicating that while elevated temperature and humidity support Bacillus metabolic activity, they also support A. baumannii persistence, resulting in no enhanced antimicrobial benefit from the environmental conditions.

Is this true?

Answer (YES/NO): YES